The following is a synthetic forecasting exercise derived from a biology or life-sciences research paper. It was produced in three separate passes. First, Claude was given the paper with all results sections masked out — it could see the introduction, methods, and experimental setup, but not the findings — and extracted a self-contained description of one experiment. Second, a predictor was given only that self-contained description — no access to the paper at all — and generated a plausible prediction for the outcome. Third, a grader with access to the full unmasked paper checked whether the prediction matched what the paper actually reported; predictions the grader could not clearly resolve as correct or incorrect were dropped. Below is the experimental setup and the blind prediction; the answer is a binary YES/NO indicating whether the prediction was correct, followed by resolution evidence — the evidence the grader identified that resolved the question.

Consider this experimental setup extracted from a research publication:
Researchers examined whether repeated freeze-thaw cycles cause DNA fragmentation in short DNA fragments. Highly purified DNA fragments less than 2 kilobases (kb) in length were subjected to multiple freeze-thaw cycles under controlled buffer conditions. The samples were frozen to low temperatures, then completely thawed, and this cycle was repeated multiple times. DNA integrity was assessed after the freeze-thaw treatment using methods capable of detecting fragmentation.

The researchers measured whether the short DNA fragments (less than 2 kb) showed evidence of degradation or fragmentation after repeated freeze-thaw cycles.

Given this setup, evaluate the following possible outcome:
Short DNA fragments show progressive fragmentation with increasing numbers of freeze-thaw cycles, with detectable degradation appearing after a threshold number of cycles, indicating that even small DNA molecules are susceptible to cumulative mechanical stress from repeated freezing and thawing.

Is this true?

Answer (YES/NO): NO